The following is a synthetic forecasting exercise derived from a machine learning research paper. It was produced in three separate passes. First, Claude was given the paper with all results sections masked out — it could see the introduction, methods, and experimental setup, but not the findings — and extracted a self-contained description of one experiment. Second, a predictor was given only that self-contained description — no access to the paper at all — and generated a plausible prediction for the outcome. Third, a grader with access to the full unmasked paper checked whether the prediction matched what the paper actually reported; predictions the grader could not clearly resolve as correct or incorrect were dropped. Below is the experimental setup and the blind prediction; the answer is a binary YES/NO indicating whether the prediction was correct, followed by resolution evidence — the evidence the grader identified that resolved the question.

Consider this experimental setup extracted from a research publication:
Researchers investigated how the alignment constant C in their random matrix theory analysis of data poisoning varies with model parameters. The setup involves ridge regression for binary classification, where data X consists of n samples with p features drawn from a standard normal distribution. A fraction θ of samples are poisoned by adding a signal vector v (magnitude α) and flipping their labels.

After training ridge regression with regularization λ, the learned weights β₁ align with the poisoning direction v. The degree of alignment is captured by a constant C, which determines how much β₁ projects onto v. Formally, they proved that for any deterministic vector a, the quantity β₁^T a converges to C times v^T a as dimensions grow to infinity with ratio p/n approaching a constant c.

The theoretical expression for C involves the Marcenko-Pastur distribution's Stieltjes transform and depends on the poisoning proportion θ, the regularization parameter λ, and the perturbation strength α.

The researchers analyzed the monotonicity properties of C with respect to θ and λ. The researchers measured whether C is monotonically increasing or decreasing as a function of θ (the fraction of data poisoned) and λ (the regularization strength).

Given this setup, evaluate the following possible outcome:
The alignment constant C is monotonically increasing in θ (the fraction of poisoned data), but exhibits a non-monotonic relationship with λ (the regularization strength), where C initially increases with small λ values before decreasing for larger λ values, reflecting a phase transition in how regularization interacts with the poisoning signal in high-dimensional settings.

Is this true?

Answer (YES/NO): NO